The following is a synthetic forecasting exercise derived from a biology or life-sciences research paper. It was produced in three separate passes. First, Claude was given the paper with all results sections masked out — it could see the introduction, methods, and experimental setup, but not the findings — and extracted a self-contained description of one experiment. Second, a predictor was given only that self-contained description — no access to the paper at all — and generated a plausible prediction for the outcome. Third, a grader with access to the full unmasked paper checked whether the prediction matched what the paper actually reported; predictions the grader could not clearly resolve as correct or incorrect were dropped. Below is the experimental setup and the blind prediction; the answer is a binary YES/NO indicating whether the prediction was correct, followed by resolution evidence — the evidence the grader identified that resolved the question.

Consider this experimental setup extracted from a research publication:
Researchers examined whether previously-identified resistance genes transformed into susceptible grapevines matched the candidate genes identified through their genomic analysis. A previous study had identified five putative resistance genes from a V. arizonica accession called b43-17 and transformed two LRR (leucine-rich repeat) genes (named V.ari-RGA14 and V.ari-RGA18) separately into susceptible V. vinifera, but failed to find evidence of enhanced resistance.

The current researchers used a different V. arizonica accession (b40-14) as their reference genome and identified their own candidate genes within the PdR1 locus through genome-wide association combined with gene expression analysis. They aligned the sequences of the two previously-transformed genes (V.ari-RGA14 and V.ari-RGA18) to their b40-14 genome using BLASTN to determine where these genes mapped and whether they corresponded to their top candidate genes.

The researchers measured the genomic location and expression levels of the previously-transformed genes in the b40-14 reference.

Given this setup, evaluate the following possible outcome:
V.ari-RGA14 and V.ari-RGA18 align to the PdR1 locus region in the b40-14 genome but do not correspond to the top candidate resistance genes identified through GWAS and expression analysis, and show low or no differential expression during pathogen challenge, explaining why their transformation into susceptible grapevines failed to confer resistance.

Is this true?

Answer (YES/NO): NO